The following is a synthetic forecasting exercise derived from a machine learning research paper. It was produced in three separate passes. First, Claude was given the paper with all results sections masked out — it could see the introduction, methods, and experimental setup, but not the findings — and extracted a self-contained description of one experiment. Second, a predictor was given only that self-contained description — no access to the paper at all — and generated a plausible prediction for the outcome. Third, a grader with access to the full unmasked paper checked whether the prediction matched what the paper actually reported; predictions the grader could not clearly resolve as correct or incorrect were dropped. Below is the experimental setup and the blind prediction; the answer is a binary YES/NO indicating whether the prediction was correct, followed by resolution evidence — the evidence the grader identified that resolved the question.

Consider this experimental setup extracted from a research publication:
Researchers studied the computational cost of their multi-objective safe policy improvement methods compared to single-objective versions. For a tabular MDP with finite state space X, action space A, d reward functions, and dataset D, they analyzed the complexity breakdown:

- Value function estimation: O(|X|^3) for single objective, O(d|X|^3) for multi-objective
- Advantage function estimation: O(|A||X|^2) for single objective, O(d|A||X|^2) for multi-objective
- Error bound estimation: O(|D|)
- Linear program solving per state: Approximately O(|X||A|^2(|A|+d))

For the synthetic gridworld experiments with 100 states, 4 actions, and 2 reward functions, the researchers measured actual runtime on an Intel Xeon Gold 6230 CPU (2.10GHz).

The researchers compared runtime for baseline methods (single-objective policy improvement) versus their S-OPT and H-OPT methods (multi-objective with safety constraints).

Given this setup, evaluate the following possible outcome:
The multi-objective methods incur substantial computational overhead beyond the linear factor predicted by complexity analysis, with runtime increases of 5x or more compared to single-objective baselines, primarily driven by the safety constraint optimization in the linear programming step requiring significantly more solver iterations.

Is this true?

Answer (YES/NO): NO